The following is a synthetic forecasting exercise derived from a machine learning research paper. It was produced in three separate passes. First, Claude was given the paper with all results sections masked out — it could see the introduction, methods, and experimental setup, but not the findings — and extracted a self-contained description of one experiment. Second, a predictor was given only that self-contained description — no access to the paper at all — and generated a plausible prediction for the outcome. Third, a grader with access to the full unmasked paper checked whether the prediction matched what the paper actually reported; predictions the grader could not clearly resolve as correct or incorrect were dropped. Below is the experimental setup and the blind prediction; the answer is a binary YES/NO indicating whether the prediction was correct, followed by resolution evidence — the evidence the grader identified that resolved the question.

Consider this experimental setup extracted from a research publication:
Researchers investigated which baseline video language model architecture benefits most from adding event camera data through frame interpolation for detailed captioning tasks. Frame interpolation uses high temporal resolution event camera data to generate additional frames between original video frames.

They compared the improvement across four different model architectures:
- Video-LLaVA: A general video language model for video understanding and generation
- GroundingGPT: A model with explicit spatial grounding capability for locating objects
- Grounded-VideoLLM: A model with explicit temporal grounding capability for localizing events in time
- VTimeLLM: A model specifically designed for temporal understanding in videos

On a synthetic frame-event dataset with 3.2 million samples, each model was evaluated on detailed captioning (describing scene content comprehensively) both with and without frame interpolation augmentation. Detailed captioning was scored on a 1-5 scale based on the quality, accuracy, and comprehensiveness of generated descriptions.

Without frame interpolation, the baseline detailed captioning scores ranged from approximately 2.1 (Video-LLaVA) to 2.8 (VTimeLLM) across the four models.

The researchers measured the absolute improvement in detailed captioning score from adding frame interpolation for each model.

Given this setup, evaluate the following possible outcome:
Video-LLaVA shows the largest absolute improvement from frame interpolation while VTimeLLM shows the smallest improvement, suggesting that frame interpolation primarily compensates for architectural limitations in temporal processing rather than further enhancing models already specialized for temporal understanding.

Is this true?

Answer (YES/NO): NO